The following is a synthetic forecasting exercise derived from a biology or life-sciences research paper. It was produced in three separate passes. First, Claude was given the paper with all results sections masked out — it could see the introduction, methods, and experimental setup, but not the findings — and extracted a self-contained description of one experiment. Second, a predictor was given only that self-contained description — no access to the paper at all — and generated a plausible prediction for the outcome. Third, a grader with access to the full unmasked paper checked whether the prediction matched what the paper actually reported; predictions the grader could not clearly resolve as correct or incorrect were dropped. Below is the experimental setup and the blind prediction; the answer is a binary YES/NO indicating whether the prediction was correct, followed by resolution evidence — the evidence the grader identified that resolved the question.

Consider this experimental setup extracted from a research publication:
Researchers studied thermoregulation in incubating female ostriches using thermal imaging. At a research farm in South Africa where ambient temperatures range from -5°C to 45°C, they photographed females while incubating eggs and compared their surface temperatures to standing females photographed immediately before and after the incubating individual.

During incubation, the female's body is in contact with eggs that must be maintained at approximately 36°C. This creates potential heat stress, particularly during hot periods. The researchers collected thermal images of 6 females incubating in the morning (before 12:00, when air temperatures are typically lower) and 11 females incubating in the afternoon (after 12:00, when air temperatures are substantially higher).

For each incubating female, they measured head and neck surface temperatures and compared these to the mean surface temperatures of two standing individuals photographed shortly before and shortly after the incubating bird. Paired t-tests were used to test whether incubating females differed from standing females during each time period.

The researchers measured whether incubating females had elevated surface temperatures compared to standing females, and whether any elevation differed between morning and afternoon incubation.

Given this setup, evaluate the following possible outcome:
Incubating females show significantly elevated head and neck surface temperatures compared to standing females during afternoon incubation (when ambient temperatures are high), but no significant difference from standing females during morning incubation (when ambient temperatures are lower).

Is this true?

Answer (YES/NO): YES